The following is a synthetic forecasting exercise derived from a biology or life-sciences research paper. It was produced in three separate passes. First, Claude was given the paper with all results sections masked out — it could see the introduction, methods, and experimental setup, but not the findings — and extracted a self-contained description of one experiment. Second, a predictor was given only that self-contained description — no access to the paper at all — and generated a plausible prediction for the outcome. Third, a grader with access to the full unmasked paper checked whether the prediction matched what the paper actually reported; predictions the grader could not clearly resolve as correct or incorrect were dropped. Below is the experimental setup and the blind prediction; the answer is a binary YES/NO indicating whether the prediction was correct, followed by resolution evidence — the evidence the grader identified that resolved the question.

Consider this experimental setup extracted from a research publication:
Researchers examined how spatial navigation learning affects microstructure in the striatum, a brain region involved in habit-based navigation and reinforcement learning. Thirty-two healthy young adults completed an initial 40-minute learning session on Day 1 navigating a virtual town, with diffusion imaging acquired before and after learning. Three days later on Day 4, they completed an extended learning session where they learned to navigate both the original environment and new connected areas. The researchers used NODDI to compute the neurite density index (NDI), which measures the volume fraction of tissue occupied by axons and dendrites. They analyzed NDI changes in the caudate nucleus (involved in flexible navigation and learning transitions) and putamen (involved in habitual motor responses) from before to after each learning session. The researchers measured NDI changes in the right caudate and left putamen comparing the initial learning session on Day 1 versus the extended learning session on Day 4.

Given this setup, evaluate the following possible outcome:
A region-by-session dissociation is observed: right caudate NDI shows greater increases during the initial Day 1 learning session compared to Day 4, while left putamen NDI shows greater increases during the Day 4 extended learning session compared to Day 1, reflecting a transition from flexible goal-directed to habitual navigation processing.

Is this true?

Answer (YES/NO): NO